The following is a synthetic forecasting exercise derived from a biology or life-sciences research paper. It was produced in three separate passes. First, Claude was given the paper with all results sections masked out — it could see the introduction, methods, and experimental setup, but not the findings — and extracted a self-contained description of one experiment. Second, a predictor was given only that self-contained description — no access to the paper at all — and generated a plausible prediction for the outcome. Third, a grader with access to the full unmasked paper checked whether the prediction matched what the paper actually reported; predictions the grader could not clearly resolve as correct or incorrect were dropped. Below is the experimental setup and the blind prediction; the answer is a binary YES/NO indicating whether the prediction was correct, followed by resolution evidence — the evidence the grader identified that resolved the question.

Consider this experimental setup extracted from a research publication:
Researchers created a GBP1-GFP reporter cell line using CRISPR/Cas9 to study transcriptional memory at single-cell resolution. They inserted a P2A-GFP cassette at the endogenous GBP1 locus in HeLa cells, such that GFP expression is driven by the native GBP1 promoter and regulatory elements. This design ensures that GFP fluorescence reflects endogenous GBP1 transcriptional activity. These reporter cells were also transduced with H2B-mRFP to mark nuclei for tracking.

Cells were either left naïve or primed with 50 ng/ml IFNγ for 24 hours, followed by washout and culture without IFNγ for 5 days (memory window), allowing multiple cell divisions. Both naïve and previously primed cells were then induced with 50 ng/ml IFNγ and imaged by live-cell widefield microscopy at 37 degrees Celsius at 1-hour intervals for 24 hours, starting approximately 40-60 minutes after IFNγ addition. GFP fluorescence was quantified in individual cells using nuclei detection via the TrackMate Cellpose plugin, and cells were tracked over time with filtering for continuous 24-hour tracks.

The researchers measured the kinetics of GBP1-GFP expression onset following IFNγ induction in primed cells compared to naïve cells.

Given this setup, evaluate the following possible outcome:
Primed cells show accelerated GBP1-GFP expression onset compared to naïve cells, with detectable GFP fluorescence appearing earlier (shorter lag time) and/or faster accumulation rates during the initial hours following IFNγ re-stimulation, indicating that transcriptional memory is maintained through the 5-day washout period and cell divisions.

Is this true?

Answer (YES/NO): YES